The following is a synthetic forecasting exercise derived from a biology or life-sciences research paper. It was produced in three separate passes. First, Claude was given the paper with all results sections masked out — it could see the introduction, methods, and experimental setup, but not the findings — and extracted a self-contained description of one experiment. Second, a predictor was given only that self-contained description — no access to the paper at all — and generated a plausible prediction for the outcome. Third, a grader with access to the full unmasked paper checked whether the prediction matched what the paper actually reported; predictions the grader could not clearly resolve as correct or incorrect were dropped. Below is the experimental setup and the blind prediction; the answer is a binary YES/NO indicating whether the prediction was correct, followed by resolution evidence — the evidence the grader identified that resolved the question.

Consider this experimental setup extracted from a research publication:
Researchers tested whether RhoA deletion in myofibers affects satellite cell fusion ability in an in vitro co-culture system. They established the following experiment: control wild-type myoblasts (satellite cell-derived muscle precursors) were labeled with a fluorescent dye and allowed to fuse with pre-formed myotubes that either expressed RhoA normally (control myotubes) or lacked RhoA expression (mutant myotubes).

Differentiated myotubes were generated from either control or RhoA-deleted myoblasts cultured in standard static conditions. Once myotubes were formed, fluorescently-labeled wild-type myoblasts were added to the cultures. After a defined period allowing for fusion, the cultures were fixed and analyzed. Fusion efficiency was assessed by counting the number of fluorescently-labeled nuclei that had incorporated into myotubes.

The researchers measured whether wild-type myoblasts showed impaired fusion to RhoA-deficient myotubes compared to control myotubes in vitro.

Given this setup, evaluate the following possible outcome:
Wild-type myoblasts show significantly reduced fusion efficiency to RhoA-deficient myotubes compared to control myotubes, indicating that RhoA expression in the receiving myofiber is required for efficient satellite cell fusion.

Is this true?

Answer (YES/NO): NO